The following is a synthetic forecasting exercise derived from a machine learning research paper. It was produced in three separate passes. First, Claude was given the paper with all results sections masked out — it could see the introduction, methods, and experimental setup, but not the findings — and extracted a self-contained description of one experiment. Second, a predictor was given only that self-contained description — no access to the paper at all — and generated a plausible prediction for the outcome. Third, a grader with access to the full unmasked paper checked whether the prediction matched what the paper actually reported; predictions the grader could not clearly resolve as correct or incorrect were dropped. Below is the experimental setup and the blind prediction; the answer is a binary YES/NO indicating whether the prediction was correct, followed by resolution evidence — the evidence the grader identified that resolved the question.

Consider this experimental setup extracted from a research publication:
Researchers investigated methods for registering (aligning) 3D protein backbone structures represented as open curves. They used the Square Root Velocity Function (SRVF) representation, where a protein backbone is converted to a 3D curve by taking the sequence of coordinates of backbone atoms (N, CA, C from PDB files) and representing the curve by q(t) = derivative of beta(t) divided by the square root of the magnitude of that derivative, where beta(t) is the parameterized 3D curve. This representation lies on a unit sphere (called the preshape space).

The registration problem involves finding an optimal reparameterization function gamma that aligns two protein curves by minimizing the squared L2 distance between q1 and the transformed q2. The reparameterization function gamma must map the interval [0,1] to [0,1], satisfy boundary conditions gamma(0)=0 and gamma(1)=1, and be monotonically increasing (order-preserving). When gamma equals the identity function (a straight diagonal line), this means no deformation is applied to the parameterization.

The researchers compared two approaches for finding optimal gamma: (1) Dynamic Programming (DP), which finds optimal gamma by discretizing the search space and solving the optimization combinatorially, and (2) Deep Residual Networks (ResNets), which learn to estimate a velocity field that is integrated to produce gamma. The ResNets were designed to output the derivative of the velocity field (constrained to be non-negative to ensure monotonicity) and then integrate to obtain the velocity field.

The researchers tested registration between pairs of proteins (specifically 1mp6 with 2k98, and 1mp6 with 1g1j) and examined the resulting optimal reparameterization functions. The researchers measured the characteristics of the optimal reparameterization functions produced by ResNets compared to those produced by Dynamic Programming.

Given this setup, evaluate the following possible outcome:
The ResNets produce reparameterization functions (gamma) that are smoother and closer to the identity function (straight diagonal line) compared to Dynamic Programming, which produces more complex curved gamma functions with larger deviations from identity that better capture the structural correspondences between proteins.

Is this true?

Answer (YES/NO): NO